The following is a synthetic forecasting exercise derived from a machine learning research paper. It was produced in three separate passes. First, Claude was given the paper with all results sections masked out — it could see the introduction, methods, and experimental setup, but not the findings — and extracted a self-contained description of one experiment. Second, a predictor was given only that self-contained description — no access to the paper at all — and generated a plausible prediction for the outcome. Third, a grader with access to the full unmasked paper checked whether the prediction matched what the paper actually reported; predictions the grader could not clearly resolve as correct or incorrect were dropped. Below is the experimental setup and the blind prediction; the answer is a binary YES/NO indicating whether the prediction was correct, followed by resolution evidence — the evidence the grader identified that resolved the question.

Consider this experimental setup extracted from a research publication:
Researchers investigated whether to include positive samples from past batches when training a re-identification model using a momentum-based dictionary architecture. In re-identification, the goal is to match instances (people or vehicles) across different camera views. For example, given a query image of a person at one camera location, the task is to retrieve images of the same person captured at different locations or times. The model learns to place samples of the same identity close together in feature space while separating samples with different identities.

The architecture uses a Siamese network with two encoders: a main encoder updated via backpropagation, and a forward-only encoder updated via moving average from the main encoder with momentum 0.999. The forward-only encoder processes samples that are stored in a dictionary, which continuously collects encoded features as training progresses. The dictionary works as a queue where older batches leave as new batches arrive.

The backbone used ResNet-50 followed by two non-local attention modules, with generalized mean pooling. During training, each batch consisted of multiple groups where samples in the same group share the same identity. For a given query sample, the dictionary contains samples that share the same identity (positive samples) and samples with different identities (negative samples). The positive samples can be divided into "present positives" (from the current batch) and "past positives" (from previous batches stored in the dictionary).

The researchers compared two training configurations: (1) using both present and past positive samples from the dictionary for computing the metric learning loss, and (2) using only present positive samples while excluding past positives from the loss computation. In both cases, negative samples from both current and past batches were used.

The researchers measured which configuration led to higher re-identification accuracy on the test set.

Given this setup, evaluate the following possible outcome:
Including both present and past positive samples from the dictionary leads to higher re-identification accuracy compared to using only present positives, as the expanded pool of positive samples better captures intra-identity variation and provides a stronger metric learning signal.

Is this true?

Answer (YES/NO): NO